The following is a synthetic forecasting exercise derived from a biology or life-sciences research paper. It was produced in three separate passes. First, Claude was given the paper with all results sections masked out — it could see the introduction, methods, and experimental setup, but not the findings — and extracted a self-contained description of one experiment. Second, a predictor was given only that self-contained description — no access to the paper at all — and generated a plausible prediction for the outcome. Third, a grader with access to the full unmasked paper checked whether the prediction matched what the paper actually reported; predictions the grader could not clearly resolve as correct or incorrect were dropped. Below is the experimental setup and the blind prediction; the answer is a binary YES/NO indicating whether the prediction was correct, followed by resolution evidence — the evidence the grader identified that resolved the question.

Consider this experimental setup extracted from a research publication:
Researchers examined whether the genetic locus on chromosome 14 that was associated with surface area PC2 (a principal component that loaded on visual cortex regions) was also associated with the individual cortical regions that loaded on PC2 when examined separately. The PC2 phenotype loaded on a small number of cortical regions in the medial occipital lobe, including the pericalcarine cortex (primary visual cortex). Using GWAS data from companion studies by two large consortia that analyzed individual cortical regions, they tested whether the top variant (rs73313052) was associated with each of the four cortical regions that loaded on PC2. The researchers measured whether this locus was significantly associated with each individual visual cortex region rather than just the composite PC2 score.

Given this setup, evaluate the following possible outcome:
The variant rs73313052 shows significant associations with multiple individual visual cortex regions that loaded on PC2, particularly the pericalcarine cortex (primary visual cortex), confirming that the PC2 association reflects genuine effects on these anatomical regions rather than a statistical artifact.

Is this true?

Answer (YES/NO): YES